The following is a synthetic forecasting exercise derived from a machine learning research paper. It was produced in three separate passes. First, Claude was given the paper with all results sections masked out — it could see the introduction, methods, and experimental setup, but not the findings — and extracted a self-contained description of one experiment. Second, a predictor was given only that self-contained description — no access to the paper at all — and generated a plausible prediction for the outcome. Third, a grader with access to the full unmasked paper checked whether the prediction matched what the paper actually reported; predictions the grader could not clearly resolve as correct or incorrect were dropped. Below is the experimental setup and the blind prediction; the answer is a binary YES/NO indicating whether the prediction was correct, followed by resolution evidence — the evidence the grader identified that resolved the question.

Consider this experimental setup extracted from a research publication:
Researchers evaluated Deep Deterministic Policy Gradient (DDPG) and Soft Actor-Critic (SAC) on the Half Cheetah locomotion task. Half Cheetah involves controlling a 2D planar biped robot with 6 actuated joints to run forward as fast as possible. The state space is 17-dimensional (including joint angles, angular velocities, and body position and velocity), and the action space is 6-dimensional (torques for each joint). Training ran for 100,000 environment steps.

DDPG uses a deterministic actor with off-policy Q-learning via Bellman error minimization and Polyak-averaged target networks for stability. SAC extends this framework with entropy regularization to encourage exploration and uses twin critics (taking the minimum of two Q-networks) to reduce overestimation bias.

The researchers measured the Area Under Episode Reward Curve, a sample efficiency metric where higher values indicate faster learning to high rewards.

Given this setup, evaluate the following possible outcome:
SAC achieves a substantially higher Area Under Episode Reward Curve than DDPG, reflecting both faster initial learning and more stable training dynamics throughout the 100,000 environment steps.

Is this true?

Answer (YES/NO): YES